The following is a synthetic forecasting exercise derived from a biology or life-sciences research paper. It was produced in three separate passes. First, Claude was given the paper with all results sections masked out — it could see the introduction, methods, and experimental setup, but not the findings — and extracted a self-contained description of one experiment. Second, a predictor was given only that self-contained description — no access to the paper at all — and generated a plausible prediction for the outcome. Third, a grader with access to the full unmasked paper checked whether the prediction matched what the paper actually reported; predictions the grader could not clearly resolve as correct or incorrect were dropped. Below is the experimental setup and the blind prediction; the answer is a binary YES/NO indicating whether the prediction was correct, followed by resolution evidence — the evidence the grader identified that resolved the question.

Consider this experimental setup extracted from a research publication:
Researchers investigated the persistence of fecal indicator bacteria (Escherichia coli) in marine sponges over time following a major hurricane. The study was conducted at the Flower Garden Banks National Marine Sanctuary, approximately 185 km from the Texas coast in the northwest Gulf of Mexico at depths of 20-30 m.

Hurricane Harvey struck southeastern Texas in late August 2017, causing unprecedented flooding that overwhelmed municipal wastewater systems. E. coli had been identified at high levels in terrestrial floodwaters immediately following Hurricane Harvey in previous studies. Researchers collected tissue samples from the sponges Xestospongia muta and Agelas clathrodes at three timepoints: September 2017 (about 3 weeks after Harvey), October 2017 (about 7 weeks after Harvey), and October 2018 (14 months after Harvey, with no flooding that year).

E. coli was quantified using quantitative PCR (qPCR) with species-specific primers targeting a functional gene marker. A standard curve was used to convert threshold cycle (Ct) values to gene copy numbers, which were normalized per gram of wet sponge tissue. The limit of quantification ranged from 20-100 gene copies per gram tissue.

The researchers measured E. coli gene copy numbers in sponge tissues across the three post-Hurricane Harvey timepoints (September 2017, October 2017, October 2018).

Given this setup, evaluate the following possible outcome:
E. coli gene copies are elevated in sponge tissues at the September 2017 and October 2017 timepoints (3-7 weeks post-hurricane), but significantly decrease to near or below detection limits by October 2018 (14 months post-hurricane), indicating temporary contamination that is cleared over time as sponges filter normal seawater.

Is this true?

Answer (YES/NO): YES